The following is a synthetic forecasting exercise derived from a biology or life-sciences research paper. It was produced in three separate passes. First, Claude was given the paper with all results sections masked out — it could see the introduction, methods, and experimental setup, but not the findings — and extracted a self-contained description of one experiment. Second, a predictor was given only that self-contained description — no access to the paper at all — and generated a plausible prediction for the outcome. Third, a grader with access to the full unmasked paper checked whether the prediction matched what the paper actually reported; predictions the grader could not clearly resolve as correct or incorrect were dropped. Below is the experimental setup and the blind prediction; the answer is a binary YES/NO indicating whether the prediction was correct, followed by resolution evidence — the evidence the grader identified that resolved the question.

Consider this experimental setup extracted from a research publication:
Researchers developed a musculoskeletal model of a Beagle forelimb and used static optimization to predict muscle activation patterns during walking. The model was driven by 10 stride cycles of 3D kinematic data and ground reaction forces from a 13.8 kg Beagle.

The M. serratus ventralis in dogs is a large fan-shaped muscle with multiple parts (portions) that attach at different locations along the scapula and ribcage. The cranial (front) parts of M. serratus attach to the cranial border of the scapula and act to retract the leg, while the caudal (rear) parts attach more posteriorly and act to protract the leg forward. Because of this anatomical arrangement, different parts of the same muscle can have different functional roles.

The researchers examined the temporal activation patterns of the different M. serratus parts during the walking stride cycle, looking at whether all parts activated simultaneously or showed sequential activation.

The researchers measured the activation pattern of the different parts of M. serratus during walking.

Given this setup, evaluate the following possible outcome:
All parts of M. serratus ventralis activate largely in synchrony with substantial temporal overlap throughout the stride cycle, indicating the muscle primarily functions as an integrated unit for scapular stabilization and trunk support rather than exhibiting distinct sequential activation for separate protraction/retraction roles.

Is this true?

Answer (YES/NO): NO